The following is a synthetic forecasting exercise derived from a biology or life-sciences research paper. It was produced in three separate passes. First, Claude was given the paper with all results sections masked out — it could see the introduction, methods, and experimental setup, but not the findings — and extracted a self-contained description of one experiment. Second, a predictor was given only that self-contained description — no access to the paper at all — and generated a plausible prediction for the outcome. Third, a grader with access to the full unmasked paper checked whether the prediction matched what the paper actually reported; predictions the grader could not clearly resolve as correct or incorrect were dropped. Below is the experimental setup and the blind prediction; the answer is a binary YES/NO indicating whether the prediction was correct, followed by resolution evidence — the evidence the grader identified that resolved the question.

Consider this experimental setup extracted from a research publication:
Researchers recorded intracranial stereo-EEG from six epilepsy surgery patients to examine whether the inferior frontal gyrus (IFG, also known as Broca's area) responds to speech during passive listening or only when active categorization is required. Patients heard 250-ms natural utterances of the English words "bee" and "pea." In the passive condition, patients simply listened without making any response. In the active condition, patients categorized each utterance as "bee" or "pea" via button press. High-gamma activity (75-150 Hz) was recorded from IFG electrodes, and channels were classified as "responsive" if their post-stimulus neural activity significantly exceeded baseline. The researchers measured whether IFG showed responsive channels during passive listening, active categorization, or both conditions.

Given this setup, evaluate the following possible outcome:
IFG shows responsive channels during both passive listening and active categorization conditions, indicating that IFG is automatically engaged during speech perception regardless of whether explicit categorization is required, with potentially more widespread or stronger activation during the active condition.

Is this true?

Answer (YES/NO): NO